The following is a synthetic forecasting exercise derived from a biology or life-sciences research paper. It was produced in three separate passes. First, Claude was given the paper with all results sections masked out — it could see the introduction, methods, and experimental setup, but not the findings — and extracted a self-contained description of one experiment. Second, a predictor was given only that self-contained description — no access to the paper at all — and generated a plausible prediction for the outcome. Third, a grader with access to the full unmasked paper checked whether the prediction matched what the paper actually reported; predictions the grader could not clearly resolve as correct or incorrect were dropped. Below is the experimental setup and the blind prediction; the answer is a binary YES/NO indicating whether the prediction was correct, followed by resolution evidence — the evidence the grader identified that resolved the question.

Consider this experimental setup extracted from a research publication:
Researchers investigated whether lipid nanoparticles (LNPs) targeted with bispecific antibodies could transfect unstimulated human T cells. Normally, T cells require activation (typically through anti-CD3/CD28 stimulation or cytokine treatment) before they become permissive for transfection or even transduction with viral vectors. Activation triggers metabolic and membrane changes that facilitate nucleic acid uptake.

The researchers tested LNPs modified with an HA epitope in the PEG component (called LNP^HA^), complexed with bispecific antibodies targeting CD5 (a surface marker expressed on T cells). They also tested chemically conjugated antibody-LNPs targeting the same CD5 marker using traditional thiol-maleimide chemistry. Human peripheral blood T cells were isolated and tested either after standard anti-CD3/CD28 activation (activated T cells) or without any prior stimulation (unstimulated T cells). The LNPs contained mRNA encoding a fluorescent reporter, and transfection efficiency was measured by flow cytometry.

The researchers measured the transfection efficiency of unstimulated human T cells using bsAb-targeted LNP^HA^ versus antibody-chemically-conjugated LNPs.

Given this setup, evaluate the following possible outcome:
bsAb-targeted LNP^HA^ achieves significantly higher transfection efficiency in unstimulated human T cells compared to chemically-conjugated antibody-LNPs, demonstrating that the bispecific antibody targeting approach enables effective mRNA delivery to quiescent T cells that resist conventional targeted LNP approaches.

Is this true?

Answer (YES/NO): YES